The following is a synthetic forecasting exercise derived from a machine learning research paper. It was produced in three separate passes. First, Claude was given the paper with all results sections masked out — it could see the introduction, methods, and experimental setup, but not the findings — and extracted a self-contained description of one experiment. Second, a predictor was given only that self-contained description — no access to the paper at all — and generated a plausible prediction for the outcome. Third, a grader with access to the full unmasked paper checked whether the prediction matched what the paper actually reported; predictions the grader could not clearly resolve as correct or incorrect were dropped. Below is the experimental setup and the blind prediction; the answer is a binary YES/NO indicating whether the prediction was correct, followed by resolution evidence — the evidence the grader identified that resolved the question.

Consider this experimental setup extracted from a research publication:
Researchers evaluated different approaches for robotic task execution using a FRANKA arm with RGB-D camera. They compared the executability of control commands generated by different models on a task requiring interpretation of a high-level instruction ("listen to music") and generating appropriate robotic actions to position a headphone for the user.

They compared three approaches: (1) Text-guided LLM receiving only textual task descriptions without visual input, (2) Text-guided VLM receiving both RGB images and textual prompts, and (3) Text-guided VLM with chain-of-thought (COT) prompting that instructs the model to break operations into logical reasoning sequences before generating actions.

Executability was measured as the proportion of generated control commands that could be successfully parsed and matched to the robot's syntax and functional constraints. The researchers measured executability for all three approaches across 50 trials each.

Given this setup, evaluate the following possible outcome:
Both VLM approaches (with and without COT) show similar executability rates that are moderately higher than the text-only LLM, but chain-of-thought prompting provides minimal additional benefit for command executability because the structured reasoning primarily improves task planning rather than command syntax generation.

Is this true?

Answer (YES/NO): NO